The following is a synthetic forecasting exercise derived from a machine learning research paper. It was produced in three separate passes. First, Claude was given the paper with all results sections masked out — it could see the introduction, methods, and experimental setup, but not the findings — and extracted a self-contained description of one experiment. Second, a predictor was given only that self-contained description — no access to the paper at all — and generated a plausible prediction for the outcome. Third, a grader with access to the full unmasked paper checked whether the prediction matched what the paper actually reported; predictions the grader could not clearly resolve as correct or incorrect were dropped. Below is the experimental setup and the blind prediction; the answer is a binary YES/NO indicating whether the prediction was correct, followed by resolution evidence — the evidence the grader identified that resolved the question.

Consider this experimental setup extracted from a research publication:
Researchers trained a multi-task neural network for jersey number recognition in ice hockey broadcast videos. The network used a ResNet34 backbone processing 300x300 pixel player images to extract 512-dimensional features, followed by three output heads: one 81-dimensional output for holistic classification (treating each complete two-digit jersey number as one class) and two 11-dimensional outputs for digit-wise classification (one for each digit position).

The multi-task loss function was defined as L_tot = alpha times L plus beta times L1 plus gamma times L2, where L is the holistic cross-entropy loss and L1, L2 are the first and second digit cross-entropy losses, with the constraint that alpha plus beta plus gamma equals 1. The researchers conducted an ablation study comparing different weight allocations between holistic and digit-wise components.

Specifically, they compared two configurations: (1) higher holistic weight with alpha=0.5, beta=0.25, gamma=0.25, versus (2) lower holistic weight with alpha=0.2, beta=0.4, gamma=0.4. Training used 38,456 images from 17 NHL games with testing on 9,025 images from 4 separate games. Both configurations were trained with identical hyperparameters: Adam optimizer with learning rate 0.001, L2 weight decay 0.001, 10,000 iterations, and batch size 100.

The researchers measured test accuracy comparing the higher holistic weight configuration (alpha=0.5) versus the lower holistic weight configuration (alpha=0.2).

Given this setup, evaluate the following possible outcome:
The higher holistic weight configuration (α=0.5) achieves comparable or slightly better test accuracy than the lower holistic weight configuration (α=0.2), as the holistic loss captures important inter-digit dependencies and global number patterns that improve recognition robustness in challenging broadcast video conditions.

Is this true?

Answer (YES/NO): NO